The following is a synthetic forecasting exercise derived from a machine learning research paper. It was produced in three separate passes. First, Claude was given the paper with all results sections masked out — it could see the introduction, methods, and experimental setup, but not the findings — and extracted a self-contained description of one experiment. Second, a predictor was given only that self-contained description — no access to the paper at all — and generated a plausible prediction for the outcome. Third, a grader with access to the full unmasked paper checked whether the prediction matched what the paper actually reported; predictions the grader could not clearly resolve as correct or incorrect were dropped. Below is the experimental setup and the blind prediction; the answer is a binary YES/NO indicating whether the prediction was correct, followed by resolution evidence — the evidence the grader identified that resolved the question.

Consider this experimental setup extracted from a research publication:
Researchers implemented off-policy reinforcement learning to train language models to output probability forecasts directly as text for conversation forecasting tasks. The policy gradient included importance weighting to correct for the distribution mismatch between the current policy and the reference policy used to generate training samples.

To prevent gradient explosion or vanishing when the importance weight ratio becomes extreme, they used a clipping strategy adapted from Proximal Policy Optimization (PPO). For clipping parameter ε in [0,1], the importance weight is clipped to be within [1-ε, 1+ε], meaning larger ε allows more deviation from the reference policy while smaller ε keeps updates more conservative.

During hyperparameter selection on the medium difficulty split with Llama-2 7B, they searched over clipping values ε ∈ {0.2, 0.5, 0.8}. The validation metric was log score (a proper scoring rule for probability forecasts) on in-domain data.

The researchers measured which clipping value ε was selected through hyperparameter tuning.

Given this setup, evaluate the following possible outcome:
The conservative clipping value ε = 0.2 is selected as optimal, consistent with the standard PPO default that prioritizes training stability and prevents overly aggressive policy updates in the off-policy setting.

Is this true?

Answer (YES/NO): NO